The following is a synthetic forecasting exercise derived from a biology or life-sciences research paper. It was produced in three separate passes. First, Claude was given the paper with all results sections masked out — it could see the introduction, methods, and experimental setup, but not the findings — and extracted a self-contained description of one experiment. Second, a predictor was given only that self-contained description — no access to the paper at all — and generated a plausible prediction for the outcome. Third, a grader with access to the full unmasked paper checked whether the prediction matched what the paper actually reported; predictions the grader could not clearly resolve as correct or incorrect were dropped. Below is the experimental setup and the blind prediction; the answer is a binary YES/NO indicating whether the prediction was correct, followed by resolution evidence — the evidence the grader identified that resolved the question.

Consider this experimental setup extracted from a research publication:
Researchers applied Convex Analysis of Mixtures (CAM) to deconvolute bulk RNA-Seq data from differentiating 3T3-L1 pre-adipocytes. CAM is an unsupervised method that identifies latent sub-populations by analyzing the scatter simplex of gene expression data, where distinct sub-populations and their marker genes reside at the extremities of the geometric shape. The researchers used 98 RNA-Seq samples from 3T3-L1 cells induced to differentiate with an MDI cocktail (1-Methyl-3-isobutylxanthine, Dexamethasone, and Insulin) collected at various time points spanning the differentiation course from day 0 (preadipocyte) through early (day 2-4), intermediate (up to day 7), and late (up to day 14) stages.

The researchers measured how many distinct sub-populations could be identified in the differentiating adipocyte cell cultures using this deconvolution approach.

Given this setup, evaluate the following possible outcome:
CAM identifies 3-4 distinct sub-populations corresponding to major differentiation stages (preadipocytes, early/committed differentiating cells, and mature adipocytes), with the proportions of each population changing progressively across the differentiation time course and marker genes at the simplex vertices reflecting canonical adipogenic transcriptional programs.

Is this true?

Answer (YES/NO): NO